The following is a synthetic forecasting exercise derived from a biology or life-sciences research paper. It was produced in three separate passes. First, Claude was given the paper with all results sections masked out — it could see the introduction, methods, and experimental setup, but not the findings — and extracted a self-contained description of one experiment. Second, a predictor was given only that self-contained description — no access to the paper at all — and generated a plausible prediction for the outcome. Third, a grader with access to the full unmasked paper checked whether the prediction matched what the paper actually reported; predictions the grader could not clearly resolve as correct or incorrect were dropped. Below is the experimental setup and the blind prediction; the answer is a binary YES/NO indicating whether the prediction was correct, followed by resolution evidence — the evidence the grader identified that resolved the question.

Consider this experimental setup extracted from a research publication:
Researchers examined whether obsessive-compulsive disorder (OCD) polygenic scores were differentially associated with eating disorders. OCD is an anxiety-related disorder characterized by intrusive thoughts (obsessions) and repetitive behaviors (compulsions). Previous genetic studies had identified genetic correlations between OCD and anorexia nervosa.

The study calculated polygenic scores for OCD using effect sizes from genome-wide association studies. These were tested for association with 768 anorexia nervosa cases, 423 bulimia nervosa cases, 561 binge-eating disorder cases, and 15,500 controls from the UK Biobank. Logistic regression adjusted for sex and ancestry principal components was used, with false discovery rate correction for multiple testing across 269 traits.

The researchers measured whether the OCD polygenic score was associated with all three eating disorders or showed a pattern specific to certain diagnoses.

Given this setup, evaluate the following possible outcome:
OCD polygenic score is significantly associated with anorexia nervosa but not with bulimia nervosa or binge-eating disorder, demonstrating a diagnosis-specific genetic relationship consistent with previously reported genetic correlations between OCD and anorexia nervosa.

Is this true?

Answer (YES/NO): NO